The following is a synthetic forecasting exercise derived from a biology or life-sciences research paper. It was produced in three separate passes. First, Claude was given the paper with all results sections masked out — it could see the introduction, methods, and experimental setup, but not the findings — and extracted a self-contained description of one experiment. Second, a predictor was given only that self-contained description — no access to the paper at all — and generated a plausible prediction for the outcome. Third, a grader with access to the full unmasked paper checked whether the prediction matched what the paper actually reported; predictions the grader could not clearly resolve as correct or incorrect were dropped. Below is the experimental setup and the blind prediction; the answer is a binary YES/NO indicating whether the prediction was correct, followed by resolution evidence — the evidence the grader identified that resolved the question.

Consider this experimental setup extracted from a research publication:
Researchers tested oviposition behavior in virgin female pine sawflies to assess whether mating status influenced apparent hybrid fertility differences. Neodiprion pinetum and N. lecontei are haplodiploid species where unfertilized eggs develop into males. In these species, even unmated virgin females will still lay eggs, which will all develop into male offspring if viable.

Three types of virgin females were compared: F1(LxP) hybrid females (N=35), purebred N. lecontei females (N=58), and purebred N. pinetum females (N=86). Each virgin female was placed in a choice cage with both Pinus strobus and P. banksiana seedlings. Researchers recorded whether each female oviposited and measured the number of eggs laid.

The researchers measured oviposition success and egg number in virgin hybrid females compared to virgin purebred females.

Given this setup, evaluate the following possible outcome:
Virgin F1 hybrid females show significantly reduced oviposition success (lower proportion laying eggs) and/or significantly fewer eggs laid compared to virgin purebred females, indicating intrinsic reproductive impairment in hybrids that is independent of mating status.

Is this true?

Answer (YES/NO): NO